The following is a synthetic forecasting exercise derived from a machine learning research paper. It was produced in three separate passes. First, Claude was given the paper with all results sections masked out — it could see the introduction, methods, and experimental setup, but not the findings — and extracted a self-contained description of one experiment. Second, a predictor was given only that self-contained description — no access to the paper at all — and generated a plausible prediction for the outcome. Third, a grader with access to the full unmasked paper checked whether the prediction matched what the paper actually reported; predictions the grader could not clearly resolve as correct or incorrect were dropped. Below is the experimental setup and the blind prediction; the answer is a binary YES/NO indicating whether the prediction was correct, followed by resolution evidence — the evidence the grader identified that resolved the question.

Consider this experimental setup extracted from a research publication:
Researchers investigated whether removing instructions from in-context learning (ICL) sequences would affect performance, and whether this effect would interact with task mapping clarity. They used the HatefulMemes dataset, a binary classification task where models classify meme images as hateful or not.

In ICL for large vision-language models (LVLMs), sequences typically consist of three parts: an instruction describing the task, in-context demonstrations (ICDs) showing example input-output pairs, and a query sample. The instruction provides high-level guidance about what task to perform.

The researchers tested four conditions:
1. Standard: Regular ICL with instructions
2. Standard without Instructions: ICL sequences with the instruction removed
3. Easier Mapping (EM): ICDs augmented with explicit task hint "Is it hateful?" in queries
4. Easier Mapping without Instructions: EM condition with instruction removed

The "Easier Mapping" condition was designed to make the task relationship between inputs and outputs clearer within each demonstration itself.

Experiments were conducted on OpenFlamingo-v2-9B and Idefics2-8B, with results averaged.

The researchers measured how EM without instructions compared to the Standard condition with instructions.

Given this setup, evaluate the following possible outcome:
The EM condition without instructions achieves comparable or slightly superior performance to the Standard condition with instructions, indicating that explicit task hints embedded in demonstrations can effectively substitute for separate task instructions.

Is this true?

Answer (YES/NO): YES